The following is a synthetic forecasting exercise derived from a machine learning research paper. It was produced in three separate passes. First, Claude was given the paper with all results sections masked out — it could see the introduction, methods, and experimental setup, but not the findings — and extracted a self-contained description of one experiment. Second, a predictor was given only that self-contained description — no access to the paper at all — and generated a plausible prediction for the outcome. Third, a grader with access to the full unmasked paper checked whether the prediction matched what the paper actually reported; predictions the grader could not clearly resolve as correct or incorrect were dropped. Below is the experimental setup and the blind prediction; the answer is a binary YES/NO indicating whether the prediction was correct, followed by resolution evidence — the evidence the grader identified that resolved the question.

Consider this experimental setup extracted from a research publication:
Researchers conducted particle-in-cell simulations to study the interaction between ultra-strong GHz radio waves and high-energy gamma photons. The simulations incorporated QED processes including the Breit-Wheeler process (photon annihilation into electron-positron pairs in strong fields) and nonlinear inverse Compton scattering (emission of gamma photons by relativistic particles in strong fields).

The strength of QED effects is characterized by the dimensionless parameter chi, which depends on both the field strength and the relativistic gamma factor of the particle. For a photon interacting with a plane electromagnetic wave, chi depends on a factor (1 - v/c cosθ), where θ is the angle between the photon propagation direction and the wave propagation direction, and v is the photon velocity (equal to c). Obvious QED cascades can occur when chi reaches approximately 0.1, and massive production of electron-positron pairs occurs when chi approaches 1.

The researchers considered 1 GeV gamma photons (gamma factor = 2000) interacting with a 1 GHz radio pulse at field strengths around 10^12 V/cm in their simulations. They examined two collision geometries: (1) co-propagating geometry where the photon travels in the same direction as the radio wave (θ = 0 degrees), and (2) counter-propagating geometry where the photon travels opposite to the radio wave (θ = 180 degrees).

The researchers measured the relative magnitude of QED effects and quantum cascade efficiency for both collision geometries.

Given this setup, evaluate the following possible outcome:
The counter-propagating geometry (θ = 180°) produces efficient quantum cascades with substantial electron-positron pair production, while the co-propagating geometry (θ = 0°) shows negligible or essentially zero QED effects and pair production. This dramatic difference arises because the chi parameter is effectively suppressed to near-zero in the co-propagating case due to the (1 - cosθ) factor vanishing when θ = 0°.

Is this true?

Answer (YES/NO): YES